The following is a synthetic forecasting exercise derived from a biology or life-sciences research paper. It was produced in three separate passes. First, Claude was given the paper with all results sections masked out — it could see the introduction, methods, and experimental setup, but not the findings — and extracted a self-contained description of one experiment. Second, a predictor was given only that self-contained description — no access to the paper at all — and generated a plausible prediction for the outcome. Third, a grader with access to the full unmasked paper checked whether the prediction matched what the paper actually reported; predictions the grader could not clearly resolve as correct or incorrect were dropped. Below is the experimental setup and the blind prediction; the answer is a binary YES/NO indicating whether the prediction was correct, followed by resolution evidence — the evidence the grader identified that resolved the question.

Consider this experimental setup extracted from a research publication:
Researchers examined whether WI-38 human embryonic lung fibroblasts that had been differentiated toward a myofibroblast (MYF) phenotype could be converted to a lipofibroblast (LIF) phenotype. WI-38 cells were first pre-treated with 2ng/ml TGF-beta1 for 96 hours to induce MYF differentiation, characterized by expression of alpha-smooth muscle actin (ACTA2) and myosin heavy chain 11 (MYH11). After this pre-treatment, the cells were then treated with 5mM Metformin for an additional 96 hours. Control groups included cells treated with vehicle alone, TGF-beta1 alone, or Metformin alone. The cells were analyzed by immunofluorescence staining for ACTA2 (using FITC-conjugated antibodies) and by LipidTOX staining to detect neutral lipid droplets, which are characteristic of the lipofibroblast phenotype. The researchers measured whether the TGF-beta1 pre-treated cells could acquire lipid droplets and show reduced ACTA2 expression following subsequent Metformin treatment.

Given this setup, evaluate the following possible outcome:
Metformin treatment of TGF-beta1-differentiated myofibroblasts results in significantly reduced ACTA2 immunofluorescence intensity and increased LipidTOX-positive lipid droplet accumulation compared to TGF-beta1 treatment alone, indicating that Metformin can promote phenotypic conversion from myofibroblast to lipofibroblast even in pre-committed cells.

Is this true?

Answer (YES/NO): YES